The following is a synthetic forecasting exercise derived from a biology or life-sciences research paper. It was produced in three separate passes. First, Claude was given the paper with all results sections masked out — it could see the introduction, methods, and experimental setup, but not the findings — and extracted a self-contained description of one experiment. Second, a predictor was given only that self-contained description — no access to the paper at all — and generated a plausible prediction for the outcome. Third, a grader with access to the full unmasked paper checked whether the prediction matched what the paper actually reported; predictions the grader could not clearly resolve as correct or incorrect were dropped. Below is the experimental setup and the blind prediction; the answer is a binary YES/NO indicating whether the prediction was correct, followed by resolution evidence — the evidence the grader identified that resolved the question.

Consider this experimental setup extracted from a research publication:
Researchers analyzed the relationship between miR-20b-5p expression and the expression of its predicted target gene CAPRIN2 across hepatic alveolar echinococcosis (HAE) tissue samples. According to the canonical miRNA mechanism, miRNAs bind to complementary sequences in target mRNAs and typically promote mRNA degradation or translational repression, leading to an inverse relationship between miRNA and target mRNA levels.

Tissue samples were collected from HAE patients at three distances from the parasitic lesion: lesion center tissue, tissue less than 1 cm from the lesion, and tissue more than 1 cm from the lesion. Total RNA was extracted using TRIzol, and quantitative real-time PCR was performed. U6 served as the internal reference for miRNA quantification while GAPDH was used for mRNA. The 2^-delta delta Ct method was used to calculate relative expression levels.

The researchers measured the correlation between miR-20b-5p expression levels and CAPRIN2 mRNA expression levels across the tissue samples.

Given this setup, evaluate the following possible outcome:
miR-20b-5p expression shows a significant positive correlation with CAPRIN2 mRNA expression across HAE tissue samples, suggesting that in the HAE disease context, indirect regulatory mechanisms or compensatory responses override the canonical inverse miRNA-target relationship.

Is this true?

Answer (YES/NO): NO